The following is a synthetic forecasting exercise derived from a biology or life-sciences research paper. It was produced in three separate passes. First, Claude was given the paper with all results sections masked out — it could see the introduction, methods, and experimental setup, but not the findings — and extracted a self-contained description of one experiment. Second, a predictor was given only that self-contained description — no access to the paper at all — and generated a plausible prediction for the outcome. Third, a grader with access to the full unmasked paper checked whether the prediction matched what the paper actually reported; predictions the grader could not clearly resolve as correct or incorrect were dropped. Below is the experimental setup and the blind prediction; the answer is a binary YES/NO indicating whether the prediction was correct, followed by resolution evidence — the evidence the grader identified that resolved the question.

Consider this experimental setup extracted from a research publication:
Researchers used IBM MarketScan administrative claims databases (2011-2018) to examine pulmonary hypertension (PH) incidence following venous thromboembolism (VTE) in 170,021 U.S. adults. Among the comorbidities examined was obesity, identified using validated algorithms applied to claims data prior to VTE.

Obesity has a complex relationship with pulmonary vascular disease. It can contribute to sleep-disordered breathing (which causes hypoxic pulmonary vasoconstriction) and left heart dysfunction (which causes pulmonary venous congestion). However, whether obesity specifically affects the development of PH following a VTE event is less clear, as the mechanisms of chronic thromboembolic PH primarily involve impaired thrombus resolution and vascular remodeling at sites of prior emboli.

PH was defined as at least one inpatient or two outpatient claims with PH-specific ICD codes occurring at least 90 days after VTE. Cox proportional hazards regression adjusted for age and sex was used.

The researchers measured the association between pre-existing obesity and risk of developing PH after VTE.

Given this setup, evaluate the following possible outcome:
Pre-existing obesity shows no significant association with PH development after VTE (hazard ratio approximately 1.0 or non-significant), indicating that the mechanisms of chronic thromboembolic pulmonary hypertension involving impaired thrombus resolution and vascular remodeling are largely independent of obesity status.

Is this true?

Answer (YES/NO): NO